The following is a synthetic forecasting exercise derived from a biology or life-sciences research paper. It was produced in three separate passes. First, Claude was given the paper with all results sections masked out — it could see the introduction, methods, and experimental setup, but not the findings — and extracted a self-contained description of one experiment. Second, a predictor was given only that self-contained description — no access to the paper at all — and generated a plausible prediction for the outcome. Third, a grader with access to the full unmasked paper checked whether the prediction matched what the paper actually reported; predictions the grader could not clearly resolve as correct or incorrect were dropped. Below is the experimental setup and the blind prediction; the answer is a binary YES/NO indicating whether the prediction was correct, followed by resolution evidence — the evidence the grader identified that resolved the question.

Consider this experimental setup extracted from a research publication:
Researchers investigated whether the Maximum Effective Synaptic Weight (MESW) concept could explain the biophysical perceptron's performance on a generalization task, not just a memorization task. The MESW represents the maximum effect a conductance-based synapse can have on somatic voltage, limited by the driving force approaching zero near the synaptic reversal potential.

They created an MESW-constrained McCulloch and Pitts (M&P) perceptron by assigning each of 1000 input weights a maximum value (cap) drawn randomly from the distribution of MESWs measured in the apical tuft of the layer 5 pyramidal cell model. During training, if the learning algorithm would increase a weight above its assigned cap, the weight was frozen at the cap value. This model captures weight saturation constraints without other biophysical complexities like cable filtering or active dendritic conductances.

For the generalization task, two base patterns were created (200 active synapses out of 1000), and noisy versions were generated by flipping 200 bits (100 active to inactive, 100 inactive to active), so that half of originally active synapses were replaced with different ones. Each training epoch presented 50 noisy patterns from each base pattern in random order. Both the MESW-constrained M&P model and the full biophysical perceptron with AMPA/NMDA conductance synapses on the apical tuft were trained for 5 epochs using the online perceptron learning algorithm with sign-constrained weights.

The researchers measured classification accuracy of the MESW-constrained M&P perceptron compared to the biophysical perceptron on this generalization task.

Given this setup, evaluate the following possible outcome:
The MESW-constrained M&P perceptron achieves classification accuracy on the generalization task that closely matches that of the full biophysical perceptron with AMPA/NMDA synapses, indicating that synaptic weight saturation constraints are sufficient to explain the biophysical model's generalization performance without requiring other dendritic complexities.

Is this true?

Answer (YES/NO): NO